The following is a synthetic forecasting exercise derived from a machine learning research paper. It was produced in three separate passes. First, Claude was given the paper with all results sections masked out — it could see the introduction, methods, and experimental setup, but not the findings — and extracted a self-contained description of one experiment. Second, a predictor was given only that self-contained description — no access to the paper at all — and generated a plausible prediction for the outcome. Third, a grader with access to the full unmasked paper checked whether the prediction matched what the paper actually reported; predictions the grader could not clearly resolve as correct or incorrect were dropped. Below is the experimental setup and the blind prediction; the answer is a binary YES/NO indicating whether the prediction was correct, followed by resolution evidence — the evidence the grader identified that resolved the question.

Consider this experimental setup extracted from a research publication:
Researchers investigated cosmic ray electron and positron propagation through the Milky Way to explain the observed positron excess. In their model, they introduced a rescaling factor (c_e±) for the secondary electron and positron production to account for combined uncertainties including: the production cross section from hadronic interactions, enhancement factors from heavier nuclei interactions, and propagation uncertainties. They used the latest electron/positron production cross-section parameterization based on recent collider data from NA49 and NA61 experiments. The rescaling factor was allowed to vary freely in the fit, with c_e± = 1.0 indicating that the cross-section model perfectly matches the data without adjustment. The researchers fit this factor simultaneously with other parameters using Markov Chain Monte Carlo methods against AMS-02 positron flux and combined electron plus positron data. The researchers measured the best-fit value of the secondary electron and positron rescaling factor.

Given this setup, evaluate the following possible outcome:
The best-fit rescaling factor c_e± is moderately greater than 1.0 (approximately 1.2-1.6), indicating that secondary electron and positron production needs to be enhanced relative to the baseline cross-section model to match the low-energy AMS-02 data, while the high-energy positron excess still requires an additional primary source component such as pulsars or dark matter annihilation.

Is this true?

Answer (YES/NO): NO